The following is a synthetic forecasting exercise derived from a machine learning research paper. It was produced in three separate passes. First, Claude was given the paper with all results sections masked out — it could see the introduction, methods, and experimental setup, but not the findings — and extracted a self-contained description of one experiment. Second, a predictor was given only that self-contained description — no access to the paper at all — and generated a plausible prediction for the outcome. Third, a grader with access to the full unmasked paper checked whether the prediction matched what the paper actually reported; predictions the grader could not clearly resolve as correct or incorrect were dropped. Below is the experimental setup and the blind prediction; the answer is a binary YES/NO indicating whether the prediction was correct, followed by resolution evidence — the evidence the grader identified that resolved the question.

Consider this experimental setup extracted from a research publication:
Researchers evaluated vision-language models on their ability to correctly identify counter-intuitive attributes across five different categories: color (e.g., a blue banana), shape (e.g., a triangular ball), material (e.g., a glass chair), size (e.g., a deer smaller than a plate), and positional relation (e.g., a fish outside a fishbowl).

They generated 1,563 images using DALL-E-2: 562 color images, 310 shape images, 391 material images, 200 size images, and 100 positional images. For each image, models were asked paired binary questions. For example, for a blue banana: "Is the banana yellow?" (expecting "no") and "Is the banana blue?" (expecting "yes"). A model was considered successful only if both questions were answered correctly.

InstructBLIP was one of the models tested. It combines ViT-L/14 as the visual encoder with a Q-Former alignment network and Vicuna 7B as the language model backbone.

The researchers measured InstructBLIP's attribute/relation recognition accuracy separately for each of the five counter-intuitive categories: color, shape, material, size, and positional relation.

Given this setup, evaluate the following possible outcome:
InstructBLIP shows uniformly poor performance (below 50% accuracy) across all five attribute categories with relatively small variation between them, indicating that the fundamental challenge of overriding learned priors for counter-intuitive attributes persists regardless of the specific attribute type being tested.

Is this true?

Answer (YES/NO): NO